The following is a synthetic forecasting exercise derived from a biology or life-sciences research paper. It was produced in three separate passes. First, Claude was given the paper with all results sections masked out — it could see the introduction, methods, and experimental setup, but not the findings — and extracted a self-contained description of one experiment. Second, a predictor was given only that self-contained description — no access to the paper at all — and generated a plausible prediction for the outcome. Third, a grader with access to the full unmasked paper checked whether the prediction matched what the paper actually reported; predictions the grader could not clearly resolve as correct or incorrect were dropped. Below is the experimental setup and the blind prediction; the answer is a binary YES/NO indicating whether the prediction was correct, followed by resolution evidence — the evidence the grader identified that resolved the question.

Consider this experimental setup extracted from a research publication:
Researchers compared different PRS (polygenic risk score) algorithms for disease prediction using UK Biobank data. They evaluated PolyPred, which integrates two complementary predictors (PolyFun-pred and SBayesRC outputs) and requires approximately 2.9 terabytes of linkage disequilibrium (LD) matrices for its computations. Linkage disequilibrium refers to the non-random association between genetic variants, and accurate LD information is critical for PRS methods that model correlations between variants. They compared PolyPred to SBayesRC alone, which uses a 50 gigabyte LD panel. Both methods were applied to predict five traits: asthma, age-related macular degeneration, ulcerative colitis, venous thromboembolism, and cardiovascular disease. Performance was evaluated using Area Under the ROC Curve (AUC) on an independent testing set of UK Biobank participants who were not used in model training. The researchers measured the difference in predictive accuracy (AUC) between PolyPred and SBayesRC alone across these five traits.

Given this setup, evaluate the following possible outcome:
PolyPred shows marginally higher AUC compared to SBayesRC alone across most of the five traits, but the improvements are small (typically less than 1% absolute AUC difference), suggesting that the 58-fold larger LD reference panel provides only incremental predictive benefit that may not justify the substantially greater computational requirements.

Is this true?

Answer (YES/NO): YES